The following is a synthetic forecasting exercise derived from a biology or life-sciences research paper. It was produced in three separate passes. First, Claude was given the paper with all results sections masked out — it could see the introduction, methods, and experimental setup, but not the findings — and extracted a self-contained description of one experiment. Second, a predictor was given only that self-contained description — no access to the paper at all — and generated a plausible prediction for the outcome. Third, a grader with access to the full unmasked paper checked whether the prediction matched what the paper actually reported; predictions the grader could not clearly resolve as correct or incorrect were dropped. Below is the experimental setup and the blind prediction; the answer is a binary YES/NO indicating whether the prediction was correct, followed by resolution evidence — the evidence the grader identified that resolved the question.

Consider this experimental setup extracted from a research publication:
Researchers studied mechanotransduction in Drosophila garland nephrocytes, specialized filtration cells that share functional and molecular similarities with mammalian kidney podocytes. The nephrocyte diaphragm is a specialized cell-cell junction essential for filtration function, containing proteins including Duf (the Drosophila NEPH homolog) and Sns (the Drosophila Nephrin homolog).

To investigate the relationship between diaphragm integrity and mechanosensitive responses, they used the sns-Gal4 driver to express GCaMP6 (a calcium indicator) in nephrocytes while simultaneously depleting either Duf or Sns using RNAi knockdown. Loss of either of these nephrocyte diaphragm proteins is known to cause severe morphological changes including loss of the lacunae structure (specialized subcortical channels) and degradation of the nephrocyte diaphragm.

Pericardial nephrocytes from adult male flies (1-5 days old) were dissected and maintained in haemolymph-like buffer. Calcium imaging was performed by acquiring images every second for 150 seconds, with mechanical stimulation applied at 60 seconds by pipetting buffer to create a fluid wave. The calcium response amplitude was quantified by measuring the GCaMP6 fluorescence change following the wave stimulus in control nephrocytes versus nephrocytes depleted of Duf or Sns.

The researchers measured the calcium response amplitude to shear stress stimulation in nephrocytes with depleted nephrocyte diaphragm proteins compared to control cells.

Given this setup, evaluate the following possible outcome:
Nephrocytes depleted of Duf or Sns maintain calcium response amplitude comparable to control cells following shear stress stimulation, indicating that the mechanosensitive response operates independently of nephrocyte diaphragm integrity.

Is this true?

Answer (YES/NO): NO